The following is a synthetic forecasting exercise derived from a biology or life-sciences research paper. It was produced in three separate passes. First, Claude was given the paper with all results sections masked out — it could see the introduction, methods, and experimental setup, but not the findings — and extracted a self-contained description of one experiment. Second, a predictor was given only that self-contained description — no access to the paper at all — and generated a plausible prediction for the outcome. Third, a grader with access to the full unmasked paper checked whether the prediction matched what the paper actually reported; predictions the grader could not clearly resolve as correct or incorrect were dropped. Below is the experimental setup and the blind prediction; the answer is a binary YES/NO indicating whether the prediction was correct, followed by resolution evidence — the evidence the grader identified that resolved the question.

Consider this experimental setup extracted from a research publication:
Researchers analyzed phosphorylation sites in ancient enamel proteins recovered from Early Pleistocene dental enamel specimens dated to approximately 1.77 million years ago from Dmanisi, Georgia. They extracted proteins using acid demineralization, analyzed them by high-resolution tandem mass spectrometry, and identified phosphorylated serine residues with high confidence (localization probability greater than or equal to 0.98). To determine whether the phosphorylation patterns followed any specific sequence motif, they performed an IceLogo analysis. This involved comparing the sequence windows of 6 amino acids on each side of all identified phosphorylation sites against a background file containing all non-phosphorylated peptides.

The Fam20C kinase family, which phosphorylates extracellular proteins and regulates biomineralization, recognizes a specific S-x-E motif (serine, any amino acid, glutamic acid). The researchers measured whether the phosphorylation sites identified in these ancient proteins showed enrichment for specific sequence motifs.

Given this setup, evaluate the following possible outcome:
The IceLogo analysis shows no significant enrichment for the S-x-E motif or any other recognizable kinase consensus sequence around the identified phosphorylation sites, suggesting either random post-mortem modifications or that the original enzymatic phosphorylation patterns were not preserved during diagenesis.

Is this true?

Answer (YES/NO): NO